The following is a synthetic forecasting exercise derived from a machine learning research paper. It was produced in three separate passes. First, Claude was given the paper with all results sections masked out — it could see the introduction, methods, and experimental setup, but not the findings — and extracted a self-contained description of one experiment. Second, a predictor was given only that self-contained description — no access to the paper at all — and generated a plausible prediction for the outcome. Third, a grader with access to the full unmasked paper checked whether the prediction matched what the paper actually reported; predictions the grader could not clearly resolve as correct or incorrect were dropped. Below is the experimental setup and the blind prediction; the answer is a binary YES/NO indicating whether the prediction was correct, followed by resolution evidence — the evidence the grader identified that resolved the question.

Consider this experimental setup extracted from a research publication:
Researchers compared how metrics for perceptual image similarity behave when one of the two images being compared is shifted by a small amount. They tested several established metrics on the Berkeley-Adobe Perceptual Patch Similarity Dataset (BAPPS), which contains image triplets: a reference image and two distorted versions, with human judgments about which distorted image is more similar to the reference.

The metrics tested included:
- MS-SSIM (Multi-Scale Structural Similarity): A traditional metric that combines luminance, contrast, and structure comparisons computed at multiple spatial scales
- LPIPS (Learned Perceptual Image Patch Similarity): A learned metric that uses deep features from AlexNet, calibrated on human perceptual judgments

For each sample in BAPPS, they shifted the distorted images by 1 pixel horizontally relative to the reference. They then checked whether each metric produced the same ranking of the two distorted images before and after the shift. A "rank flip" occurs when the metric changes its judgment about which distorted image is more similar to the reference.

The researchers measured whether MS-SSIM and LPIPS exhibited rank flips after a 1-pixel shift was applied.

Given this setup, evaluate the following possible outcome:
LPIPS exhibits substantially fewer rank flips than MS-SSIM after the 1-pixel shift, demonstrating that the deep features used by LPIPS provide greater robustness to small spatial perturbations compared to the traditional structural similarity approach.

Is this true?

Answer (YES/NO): NO